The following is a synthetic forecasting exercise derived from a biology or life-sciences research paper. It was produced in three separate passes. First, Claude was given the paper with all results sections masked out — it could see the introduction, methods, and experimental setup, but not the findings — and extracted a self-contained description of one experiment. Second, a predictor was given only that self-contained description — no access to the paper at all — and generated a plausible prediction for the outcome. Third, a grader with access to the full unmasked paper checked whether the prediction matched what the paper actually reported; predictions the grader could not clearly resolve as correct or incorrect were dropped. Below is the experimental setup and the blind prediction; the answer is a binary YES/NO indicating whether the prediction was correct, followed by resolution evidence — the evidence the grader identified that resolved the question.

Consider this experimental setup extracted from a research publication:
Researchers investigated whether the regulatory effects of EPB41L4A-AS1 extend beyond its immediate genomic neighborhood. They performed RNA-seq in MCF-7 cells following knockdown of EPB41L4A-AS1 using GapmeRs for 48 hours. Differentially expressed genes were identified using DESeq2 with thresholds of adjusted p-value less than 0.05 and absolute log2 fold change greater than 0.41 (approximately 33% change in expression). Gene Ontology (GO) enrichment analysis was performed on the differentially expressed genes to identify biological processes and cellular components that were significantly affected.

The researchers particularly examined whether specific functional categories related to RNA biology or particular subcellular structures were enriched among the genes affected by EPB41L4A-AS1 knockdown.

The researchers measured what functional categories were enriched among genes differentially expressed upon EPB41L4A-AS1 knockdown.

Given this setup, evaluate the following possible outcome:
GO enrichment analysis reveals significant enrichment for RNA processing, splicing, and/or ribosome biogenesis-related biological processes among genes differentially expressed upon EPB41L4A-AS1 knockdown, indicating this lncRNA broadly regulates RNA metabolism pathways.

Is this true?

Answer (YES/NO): NO